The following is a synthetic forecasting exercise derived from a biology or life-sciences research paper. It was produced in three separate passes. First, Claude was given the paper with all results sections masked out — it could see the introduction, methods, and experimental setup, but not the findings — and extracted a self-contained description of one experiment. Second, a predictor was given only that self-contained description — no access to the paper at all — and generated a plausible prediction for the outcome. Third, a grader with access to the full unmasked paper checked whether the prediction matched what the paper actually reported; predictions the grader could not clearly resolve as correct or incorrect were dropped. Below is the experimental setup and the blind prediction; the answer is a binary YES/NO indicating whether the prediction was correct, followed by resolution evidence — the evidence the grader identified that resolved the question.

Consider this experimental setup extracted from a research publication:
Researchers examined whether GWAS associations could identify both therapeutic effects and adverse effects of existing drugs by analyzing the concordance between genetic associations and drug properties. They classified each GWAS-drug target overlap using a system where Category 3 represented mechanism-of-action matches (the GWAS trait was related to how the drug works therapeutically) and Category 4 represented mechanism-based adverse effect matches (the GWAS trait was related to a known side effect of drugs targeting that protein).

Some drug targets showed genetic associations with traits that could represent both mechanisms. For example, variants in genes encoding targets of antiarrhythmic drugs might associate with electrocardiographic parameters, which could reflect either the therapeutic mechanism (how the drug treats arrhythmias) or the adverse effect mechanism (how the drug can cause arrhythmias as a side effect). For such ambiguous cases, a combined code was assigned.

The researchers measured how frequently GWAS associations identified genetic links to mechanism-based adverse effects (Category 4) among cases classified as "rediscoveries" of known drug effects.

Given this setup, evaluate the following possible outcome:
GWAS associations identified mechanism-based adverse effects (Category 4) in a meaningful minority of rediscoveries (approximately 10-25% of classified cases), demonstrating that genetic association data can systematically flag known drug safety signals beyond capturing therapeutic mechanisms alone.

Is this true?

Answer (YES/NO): NO